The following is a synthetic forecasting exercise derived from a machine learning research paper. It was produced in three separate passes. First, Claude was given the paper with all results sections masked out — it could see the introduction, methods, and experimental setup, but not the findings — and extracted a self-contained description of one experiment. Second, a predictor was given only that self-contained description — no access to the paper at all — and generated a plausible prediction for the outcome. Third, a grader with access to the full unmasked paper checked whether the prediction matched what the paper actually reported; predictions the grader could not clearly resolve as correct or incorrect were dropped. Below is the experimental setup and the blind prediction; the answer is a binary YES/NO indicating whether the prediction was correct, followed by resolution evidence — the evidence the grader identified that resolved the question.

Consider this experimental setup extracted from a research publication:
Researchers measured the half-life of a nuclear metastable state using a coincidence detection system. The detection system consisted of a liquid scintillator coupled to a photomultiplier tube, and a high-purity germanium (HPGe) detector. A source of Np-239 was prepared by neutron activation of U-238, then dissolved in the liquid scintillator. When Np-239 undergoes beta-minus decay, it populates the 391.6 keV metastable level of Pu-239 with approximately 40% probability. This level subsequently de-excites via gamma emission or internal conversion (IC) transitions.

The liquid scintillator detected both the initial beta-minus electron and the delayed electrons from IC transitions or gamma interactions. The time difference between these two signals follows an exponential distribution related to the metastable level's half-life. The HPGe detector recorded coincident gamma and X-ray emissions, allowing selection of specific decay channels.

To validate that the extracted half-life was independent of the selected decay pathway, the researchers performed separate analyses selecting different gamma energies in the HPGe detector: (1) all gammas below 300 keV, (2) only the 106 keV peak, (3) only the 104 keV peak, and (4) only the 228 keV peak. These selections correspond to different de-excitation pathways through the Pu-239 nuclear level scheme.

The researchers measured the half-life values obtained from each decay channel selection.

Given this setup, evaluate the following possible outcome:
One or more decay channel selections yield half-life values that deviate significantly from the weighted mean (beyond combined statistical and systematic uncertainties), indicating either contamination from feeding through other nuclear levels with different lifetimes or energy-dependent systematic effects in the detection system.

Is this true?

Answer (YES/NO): NO